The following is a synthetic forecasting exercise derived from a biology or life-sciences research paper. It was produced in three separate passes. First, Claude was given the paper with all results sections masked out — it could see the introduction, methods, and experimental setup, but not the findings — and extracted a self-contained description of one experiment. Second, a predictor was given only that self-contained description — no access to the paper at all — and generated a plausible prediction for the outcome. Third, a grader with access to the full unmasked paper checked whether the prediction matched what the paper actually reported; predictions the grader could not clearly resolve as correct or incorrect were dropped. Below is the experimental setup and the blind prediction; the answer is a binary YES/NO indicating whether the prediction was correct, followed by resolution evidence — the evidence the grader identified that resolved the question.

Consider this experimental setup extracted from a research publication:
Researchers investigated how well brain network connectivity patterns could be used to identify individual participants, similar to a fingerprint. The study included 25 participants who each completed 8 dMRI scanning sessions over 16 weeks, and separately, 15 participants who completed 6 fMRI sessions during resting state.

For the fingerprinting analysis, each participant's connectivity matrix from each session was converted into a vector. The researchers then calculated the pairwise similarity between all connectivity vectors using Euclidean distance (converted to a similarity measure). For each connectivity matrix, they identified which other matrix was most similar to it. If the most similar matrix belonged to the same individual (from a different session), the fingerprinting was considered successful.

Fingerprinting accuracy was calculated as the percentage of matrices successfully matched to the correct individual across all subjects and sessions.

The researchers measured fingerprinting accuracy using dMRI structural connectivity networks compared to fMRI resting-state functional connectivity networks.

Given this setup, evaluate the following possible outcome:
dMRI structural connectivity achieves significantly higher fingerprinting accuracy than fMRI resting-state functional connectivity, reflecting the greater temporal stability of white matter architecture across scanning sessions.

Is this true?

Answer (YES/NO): NO